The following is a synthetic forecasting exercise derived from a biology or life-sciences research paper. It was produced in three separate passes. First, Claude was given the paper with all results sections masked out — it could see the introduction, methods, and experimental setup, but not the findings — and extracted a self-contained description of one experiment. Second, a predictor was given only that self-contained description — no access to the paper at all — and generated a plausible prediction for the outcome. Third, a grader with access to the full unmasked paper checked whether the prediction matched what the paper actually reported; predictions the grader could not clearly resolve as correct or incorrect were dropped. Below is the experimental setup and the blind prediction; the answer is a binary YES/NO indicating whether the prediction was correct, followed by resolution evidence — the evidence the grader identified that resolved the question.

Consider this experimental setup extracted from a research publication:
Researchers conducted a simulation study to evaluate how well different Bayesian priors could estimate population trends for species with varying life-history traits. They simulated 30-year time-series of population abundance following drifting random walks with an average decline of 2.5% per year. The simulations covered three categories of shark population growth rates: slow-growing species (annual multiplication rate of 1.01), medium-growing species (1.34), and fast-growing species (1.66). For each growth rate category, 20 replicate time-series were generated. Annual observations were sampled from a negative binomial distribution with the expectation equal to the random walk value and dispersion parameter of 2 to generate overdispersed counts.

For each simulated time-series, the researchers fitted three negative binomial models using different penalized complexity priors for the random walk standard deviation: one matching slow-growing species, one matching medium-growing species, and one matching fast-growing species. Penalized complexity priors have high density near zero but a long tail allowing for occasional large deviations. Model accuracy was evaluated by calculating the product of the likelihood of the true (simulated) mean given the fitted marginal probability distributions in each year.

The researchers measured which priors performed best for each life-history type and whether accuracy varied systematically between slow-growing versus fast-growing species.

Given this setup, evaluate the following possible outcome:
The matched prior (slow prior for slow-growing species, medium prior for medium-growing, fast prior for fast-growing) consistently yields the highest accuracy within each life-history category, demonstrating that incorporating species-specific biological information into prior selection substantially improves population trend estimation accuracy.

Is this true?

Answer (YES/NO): NO